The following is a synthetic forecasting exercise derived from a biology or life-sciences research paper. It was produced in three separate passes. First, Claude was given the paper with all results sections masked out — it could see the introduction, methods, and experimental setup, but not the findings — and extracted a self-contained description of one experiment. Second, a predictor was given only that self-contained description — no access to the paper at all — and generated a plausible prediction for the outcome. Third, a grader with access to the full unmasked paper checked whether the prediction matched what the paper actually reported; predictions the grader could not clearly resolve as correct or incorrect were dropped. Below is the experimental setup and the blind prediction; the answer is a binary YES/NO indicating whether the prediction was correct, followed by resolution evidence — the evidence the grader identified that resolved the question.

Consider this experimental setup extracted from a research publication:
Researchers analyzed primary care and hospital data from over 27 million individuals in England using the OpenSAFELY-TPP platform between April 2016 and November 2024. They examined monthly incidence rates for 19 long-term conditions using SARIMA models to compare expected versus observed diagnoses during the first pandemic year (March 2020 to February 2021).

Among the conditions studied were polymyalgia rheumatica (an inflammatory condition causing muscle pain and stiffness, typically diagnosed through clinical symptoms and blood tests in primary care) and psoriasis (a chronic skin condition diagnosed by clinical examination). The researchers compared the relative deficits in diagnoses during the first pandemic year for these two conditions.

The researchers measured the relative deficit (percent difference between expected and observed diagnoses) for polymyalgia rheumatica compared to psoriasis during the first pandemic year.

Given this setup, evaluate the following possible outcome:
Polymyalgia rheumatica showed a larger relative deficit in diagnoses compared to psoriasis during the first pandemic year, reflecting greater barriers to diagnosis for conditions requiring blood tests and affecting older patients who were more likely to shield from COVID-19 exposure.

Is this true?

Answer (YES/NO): NO